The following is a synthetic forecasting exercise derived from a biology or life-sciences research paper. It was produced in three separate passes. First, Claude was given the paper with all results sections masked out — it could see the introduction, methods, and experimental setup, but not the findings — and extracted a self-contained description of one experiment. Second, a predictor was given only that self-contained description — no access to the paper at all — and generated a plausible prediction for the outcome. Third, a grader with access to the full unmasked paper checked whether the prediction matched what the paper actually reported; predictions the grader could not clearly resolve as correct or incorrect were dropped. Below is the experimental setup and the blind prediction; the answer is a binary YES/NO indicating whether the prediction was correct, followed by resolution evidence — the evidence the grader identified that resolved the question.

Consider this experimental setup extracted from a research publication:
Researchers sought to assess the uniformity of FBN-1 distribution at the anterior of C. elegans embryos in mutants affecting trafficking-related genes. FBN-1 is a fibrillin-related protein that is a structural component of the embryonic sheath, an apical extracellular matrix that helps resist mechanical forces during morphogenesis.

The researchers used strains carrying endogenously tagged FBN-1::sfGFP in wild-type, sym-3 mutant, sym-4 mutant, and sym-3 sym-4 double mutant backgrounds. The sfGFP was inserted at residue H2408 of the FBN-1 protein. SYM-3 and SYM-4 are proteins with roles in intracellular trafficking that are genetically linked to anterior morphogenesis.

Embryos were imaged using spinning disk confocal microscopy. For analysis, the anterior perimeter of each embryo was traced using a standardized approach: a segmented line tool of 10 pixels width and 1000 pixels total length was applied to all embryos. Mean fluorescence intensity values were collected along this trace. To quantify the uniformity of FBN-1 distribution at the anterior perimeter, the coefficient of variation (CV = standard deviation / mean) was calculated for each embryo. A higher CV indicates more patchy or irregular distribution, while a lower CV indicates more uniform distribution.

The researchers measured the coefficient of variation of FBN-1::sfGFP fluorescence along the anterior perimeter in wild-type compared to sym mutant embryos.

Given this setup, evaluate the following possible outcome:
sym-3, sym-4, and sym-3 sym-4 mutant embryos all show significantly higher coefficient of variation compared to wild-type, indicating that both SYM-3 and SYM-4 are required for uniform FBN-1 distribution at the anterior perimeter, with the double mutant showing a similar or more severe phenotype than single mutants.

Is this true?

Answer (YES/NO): NO